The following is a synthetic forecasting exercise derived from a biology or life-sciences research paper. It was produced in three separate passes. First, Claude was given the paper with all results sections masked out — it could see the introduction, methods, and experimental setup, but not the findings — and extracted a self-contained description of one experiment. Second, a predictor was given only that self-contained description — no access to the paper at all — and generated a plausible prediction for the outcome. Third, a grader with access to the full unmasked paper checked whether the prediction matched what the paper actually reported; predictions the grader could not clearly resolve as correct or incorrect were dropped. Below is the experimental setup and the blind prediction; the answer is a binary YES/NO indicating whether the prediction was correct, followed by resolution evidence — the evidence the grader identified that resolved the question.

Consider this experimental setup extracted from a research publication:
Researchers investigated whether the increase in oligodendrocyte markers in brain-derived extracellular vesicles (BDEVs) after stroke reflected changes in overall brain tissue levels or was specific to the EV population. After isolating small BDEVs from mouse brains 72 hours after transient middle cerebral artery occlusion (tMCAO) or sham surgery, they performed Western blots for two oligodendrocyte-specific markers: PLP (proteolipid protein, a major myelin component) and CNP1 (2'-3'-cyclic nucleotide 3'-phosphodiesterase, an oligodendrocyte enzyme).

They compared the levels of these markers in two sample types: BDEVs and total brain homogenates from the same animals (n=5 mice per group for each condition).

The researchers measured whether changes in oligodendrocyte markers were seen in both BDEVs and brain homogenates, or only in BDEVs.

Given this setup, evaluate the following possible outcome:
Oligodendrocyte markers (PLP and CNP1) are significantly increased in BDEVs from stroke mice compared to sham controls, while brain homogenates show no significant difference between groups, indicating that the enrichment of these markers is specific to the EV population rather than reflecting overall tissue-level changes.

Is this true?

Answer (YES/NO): YES